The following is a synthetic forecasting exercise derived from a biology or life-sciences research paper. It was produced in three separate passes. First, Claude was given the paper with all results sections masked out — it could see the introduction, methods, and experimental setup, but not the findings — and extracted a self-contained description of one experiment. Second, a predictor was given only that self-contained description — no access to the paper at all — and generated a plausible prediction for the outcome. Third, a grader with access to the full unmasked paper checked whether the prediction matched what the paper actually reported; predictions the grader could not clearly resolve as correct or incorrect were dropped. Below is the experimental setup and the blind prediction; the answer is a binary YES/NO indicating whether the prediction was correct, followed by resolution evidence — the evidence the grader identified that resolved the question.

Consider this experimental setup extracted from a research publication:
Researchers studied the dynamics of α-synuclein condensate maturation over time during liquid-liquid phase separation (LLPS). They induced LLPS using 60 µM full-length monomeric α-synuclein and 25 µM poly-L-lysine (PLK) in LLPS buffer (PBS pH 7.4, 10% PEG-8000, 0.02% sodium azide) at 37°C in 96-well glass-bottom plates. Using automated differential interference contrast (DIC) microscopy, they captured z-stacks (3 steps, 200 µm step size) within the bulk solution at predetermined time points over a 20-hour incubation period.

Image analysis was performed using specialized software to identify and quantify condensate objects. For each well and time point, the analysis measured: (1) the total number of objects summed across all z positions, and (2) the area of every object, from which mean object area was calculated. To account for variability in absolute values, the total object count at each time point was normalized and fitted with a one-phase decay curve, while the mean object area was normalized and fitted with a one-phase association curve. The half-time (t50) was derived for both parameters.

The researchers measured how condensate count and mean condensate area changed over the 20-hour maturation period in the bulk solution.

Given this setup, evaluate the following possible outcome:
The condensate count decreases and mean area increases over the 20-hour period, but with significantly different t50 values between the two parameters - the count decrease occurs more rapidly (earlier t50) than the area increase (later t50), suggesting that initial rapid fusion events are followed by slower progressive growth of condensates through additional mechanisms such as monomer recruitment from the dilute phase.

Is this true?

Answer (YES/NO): NO